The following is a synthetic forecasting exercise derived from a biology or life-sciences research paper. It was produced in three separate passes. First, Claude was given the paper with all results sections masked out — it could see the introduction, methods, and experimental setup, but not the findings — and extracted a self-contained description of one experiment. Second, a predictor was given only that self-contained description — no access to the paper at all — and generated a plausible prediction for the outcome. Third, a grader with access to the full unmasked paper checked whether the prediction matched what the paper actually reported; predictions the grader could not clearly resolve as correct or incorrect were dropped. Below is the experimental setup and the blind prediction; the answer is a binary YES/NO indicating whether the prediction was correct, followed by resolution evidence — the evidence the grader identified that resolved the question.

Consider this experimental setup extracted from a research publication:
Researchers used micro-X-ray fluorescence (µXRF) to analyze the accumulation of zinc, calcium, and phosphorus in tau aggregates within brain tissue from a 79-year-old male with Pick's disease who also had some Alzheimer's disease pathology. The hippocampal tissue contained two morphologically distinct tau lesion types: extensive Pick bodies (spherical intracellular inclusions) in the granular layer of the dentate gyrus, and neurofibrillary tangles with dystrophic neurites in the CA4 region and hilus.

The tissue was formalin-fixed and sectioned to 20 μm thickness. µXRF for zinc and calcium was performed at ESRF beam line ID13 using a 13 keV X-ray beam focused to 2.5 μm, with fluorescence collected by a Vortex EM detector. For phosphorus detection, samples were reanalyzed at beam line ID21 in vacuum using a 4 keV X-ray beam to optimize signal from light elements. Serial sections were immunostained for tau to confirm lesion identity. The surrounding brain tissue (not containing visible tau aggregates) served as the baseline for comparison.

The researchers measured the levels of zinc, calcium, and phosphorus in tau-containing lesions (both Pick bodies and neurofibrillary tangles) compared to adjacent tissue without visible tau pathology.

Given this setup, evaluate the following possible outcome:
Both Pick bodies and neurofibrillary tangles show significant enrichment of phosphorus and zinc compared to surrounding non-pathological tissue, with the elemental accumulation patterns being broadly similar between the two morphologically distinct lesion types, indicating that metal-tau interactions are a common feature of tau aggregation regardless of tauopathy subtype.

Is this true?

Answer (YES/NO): YES